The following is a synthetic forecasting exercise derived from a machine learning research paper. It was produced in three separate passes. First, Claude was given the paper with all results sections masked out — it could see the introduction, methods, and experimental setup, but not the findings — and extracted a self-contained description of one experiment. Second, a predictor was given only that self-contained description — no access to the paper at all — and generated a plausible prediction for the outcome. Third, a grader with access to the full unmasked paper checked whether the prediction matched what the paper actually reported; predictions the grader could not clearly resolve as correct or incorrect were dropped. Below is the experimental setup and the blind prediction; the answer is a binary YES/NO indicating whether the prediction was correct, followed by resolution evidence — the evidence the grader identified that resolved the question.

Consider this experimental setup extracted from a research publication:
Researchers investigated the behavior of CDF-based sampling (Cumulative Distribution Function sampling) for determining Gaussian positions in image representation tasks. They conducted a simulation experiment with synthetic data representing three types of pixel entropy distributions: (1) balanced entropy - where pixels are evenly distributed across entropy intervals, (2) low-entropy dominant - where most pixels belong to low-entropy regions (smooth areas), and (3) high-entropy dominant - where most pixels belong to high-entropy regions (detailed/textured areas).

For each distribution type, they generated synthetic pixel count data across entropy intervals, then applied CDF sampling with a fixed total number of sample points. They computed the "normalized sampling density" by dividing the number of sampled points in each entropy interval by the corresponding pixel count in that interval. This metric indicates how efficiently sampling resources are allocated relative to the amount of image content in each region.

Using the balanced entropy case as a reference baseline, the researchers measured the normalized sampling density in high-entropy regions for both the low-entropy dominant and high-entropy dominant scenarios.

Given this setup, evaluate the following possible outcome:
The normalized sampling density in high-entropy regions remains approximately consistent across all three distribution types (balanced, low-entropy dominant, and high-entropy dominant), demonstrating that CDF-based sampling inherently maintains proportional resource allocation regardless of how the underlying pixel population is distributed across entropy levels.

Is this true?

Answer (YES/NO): NO